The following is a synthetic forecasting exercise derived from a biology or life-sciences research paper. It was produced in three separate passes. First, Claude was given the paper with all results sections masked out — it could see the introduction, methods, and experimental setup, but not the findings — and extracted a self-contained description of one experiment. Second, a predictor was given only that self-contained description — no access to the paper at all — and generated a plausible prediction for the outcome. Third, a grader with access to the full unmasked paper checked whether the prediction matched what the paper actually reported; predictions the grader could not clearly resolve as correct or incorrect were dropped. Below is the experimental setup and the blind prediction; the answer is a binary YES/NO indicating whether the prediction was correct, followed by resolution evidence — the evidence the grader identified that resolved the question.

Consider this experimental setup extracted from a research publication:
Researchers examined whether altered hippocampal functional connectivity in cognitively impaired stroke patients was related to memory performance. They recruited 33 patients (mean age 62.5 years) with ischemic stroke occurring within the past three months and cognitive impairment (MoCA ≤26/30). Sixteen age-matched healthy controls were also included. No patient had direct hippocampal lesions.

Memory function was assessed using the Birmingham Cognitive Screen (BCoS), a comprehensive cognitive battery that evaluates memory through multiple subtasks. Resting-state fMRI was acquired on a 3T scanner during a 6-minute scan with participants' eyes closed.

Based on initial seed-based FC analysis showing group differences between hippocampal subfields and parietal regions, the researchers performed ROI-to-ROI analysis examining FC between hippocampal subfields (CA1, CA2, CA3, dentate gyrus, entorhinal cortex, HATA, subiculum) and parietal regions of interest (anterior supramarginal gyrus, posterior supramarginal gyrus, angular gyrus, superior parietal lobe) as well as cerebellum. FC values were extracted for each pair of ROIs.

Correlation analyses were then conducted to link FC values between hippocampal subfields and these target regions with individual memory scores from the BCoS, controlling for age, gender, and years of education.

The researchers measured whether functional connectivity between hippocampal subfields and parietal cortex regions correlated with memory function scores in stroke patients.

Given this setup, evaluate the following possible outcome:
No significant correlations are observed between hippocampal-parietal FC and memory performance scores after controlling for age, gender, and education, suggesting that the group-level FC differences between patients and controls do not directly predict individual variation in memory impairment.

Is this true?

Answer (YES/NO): NO